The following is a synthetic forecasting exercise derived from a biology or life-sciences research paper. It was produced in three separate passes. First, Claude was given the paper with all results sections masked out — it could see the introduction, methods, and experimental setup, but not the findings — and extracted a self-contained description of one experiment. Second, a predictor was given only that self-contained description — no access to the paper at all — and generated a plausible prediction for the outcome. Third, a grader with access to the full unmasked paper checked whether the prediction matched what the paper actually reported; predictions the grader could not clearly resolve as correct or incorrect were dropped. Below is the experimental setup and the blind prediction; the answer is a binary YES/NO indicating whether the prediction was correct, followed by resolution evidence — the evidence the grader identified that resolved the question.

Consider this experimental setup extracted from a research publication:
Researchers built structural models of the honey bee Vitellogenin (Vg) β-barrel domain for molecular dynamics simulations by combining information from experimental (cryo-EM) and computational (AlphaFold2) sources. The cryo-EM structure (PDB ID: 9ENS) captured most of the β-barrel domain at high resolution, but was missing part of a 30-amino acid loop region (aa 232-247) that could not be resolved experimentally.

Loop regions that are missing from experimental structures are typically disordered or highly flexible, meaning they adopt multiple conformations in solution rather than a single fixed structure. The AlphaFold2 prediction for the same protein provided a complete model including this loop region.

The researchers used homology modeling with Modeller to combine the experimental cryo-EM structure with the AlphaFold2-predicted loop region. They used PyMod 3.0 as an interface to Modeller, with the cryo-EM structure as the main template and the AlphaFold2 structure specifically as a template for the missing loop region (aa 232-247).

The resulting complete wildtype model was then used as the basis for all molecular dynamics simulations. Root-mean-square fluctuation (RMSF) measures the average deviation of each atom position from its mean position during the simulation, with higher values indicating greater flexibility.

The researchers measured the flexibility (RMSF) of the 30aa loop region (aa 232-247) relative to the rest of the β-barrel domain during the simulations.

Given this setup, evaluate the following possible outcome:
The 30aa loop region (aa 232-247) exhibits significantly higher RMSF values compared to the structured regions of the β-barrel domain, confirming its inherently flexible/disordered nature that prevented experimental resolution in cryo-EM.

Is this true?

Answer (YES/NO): YES